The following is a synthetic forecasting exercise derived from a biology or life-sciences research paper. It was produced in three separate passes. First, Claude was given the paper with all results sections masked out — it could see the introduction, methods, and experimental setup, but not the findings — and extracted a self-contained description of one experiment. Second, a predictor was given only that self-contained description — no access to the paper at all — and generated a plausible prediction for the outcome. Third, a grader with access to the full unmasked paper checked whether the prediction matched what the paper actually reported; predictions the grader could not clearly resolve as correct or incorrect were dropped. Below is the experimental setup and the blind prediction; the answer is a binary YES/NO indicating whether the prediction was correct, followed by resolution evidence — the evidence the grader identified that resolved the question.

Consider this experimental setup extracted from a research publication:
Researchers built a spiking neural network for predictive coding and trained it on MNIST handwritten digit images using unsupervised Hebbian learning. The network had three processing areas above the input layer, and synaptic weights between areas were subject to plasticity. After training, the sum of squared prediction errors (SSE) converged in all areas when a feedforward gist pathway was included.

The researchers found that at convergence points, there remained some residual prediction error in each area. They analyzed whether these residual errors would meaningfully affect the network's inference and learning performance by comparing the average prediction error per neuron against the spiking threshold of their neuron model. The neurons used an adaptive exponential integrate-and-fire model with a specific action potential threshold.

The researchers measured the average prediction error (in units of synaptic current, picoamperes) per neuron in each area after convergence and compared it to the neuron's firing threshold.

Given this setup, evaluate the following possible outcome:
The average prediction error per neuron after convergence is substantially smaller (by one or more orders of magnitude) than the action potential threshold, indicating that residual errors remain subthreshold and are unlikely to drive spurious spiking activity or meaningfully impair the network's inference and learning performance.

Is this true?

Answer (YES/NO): NO